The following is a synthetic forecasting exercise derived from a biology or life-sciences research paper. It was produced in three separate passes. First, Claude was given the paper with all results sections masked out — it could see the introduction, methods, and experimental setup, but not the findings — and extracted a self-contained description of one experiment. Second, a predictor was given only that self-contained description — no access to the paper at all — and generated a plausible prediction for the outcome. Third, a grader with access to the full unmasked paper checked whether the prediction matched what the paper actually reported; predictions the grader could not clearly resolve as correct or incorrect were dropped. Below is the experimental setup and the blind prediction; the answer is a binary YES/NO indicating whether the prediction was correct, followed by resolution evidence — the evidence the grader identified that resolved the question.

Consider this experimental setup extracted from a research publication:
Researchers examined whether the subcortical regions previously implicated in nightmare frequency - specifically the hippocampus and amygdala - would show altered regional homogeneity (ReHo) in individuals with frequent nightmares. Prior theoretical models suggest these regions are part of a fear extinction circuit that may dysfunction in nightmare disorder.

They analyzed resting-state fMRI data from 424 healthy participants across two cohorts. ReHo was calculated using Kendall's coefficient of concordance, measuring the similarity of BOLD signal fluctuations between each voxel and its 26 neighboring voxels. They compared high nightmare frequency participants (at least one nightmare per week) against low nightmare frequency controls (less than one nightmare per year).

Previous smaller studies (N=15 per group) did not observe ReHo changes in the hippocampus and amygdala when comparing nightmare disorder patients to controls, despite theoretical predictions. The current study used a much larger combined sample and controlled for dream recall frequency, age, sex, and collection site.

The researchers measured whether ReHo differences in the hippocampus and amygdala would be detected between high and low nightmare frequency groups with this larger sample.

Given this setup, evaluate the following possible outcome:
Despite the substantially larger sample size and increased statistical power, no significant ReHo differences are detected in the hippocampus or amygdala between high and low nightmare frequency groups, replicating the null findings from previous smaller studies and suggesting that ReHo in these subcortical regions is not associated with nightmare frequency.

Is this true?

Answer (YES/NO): YES